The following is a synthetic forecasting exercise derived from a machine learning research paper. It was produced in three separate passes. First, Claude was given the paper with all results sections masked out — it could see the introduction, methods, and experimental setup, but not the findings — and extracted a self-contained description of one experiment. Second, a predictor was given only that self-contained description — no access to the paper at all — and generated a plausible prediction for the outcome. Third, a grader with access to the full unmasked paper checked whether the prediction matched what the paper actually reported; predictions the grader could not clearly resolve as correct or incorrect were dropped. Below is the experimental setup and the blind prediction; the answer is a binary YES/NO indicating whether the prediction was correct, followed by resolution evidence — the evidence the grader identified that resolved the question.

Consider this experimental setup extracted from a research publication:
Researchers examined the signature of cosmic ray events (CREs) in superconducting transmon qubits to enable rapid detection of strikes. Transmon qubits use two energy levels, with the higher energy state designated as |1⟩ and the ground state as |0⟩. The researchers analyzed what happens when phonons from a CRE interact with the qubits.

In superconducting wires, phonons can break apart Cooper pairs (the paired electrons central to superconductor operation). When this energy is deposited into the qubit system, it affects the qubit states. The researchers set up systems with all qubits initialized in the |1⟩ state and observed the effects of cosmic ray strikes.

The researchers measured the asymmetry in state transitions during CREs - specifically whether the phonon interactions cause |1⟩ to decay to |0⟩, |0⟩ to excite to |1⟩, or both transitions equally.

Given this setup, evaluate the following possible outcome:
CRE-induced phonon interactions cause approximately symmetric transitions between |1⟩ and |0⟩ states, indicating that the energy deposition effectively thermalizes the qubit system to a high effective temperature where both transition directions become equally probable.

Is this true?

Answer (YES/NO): NO